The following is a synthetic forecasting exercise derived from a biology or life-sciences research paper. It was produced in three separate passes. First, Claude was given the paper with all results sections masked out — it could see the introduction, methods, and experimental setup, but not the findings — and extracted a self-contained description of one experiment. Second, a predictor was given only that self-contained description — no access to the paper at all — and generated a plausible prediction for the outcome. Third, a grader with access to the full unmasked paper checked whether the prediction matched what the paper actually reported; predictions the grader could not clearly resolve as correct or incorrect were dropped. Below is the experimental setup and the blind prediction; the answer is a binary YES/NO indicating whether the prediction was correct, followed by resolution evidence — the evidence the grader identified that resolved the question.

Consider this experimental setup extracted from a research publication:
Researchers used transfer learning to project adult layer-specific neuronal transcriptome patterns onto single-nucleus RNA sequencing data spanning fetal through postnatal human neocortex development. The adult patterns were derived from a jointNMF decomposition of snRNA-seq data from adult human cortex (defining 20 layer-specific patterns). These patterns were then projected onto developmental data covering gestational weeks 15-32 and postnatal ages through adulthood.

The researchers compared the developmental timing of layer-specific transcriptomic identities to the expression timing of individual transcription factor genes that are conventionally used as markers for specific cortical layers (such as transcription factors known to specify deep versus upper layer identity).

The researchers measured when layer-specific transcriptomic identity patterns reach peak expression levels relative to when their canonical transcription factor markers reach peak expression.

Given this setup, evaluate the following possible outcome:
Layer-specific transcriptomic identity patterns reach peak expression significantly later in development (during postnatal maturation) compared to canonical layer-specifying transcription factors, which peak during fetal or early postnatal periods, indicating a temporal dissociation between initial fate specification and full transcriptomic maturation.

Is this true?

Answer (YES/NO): YES